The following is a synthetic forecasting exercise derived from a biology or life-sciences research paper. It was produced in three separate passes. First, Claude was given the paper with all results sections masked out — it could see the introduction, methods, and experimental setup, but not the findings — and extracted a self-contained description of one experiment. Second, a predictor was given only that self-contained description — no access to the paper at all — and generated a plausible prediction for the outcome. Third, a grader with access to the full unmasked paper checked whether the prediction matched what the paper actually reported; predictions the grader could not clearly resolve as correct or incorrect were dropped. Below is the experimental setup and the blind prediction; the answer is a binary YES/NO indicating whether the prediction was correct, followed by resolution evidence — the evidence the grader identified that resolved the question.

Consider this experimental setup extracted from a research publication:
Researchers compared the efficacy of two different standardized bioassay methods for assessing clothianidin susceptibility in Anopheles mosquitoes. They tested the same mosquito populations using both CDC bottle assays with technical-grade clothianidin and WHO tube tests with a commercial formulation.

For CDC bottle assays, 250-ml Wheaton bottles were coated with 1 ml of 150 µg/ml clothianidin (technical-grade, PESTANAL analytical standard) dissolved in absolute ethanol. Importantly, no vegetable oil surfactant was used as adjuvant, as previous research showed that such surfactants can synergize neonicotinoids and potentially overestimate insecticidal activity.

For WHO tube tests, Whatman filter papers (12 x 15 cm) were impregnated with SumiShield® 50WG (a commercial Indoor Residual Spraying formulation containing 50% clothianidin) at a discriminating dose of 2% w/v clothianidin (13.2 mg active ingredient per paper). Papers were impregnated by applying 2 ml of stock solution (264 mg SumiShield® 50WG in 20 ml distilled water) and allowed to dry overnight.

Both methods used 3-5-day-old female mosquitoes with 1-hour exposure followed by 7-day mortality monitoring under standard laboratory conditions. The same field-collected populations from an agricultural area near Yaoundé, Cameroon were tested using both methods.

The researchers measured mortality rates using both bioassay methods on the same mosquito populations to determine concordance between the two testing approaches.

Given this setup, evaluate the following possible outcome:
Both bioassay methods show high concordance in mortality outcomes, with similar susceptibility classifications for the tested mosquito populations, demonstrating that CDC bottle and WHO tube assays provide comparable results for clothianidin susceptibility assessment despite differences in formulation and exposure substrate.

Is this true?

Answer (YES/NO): NO